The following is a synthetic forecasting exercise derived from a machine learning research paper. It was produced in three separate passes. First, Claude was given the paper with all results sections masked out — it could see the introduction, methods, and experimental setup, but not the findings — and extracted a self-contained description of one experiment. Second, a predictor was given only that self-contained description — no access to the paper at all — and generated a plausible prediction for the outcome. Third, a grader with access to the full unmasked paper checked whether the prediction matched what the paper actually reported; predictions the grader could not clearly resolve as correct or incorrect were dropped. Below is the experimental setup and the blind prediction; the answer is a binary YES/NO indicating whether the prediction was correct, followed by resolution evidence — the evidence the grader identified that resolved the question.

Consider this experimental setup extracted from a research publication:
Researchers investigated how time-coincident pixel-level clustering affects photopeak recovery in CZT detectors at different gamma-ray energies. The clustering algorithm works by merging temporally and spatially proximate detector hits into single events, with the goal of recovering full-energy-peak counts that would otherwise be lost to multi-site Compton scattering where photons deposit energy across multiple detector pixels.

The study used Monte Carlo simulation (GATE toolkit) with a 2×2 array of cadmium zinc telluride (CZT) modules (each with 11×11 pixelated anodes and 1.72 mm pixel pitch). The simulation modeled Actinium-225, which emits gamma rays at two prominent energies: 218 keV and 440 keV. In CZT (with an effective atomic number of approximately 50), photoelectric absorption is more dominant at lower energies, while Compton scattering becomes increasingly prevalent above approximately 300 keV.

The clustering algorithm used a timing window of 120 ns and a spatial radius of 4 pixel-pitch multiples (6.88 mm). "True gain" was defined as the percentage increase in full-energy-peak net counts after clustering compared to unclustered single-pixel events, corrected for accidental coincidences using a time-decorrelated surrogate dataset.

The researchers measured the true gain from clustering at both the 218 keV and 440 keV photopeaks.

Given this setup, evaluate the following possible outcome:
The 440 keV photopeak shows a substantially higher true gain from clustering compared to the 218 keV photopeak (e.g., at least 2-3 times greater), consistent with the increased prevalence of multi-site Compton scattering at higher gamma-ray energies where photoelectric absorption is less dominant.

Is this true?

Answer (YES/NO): NO